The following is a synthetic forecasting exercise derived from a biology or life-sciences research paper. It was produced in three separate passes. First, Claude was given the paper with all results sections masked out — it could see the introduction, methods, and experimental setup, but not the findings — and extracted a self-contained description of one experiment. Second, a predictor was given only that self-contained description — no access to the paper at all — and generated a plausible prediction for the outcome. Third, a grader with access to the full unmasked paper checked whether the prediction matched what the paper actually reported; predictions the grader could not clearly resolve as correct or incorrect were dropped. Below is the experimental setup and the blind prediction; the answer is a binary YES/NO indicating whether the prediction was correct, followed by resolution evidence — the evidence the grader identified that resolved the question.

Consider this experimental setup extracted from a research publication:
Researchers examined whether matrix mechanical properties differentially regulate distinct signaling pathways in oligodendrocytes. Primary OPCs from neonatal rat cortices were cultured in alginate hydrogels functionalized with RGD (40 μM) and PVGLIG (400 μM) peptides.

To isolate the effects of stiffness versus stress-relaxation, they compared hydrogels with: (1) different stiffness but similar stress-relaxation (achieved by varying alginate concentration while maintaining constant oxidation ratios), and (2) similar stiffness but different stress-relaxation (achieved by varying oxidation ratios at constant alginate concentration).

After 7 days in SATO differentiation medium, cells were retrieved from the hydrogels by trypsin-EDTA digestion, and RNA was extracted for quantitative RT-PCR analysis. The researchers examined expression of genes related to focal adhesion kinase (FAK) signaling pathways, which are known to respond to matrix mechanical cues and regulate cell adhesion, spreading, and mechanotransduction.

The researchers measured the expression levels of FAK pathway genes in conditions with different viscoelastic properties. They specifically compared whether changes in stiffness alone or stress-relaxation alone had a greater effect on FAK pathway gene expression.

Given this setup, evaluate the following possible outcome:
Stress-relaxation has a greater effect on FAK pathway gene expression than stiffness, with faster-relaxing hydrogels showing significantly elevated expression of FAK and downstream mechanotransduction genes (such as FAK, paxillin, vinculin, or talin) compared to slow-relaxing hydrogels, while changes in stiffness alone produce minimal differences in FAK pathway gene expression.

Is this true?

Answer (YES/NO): YES